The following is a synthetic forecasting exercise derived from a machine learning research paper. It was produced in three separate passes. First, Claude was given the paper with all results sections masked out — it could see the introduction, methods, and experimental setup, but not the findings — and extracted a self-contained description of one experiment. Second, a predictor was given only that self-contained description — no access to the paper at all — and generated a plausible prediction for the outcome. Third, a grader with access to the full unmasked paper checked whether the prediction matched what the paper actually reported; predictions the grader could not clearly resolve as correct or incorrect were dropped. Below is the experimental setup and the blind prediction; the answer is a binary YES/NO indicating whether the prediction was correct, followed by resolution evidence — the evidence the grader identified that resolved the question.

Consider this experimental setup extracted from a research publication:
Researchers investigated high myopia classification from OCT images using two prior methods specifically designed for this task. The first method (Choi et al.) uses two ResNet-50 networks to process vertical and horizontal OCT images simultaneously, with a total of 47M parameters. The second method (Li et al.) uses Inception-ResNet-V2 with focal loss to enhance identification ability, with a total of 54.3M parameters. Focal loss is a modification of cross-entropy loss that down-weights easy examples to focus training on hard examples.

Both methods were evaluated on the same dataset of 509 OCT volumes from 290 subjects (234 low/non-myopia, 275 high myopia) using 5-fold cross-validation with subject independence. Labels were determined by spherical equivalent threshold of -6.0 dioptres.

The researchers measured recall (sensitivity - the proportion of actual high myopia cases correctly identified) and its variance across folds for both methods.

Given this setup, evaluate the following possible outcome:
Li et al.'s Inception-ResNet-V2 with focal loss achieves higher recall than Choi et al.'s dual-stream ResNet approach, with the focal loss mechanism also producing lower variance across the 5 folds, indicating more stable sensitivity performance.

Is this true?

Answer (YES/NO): NO